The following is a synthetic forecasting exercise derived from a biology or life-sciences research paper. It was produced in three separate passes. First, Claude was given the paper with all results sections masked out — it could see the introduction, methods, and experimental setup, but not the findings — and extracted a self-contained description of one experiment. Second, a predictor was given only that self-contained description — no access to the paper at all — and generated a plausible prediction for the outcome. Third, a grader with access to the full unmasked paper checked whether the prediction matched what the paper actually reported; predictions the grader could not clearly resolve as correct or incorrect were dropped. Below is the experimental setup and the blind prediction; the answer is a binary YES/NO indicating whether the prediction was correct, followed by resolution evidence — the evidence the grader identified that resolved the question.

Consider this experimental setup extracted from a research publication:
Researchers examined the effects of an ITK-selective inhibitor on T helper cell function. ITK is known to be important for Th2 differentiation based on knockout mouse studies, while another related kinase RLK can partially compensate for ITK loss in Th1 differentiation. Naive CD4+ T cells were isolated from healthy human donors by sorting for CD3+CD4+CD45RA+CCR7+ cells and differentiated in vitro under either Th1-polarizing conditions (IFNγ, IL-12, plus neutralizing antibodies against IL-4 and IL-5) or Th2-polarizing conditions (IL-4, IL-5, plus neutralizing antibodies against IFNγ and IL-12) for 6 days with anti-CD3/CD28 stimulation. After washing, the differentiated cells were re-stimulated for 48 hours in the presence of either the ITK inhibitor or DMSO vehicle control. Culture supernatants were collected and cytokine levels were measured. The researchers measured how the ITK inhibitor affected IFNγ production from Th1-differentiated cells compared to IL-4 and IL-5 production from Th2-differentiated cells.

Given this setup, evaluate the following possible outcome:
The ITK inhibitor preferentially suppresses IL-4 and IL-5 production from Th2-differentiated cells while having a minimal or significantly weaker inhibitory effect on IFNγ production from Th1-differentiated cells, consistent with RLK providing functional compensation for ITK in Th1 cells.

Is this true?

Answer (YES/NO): YES